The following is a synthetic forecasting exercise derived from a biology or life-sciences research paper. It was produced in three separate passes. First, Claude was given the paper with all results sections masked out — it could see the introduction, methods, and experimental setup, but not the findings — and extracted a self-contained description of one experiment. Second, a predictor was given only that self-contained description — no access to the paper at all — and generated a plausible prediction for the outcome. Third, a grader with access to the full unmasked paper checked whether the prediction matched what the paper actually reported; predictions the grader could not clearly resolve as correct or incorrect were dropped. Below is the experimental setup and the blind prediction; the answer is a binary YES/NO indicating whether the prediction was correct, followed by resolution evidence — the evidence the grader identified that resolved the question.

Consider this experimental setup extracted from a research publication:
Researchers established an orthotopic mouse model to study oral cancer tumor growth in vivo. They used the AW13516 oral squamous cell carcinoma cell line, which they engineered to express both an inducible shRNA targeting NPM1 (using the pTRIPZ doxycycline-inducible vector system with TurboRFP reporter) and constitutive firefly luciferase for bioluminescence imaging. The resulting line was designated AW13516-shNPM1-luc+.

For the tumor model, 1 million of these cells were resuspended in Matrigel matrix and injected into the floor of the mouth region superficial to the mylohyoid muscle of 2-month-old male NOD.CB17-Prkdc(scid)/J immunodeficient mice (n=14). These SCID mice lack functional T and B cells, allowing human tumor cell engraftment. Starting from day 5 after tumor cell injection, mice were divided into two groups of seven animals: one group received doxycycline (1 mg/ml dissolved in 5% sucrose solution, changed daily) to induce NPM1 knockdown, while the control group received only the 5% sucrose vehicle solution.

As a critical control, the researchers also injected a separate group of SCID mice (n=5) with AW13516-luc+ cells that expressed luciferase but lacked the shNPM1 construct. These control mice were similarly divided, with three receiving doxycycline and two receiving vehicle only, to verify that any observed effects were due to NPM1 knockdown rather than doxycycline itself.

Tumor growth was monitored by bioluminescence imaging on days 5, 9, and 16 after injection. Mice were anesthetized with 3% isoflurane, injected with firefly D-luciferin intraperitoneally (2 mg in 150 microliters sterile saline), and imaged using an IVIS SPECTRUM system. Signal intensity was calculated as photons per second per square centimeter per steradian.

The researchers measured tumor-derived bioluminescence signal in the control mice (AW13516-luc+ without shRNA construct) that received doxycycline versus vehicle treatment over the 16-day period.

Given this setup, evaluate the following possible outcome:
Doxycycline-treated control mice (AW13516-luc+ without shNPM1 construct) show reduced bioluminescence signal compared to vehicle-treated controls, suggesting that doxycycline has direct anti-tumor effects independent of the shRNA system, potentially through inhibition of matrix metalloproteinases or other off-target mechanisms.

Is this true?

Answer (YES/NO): NO